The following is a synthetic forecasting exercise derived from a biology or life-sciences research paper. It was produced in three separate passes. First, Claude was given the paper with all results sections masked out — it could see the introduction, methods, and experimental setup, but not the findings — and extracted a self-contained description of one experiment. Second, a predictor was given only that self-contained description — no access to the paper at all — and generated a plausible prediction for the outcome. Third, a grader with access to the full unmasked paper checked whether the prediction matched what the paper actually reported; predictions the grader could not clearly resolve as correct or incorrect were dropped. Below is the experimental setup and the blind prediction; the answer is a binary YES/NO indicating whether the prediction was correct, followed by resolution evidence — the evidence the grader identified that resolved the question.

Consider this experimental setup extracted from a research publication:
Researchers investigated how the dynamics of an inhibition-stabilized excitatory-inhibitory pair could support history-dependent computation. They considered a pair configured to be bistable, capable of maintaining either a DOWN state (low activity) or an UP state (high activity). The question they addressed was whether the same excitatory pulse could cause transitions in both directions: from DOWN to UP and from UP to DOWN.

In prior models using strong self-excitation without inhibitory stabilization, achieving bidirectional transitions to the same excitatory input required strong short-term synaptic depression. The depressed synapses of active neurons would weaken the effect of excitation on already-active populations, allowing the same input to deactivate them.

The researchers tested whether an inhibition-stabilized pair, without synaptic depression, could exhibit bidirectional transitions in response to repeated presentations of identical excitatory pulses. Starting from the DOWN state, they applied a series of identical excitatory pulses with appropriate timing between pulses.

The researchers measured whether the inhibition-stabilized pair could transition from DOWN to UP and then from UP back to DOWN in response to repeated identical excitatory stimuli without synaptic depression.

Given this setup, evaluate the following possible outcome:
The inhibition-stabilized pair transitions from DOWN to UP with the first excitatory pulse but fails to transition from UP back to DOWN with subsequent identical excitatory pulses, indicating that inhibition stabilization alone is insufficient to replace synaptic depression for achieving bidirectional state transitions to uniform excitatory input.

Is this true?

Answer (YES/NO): NO